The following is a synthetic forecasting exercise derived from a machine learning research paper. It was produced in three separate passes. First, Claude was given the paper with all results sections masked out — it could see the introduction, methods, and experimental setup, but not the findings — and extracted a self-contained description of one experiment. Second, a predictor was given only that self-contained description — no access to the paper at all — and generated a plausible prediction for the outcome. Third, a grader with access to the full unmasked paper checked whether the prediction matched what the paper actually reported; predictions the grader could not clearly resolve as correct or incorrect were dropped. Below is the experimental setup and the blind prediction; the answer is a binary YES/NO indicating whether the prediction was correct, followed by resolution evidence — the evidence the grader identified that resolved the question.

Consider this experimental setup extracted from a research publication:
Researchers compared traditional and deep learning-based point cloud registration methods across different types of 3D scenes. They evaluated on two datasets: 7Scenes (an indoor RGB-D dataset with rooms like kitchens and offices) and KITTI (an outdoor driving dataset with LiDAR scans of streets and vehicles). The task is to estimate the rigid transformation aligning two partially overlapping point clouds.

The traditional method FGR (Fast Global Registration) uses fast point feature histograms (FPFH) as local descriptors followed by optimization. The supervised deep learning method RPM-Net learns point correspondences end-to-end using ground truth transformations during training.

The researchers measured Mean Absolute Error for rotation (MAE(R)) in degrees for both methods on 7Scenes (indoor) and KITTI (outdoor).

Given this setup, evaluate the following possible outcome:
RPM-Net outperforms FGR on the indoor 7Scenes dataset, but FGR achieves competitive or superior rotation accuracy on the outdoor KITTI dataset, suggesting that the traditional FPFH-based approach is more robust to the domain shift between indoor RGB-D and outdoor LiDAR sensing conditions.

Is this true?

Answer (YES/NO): NO